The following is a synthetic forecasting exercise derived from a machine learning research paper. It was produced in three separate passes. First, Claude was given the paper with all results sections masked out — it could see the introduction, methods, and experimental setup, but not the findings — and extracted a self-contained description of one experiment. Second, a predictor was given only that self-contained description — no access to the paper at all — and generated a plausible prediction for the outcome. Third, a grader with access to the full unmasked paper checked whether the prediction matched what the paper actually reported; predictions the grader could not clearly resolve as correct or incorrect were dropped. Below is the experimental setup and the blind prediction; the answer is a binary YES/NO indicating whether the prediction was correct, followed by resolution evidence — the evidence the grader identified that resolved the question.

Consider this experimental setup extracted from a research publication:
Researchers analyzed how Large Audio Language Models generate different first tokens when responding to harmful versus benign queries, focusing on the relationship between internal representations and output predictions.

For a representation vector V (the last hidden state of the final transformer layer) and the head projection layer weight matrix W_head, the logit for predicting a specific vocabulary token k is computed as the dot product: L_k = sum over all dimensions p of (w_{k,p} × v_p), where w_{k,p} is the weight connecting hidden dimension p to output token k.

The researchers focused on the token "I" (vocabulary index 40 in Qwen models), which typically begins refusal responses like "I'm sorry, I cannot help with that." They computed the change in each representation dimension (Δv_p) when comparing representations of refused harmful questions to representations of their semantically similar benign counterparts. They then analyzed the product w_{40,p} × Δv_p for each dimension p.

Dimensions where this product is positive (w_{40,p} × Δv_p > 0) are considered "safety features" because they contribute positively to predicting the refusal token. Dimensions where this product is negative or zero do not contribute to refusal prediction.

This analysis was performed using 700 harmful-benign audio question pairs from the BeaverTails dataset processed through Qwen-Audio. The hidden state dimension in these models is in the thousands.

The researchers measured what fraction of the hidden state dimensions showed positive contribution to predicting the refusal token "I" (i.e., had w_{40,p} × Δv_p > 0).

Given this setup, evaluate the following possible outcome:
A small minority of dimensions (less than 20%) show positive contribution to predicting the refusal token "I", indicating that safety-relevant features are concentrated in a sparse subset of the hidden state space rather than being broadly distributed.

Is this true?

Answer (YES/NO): NO